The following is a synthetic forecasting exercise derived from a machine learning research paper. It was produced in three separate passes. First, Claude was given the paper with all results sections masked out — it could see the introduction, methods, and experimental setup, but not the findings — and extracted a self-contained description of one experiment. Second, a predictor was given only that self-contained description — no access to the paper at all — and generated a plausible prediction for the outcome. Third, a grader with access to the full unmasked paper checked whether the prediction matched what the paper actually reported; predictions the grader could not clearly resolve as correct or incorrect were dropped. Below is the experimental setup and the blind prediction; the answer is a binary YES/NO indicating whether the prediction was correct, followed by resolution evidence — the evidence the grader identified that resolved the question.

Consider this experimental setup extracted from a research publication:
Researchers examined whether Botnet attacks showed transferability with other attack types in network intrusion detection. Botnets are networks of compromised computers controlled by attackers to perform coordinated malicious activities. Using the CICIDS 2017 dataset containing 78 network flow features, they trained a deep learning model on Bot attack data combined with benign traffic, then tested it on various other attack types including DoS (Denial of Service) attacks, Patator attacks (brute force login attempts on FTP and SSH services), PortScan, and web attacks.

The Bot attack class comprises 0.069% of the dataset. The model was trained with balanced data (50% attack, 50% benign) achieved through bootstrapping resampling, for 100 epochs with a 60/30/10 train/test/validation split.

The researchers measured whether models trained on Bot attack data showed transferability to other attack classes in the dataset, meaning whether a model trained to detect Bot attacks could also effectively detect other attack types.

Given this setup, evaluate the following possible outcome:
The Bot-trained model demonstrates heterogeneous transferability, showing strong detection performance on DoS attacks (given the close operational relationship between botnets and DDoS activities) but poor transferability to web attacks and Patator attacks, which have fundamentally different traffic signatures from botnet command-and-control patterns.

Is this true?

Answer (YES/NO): NO